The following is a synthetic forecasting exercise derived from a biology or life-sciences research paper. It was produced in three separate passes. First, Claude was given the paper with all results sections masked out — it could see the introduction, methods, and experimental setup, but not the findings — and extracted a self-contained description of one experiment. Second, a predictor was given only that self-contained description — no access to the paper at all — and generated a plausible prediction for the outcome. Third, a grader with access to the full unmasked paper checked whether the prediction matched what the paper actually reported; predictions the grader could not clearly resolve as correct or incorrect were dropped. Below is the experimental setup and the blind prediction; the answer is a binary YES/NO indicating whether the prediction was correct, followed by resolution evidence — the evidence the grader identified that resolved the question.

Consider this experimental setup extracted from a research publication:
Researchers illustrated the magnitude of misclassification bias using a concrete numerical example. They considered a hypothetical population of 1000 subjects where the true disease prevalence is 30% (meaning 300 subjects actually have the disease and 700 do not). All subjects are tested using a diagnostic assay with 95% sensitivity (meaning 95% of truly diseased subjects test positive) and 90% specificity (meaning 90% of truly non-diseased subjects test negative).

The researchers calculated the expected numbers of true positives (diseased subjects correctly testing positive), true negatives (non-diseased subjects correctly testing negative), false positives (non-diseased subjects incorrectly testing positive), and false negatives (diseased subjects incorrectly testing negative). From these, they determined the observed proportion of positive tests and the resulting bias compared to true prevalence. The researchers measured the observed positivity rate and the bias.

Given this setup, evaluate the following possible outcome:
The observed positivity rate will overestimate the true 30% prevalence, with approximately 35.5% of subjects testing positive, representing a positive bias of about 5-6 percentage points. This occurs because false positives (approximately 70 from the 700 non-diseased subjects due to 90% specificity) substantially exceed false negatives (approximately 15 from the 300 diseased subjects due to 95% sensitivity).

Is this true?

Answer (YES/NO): YES